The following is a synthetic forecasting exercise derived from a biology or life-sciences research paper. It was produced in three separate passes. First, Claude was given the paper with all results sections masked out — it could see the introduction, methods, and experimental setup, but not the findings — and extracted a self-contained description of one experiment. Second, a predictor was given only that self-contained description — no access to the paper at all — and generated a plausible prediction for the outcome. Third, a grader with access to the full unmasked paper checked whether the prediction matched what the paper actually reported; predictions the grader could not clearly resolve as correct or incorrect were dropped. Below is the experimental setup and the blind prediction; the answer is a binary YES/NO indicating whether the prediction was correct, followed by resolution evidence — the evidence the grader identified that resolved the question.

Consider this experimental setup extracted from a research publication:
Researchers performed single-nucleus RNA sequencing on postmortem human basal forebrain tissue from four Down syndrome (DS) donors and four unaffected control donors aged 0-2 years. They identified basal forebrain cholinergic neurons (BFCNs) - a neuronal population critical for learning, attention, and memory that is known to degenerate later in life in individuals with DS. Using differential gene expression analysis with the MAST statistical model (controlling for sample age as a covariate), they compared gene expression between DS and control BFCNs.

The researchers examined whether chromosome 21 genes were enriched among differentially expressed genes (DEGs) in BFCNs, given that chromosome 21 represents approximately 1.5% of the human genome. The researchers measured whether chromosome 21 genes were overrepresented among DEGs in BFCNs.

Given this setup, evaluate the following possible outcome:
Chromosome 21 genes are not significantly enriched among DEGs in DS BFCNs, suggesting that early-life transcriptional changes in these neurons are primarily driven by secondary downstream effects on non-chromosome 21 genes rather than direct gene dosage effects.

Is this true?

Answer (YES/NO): NO